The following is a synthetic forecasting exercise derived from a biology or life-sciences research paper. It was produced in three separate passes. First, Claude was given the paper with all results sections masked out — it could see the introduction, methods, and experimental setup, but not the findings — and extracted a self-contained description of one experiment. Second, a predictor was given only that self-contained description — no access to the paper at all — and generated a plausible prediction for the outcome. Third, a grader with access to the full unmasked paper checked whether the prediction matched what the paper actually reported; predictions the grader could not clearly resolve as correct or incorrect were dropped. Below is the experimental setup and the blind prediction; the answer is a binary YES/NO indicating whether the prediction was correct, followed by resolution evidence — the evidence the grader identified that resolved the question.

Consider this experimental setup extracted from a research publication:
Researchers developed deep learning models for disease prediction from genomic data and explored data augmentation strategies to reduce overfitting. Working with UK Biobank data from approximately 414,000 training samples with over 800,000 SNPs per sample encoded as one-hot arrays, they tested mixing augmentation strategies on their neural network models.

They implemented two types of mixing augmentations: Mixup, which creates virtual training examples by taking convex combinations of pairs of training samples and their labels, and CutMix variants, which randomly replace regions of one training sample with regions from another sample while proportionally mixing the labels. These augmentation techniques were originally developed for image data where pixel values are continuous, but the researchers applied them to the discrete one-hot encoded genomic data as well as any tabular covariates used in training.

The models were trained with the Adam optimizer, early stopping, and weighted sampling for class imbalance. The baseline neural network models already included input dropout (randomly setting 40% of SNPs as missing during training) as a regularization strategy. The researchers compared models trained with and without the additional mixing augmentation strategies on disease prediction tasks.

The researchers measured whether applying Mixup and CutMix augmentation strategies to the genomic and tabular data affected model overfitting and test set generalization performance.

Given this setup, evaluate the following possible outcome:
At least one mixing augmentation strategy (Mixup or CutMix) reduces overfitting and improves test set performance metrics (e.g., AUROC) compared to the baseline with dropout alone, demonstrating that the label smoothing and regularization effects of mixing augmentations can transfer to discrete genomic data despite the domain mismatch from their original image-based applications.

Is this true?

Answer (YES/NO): YES